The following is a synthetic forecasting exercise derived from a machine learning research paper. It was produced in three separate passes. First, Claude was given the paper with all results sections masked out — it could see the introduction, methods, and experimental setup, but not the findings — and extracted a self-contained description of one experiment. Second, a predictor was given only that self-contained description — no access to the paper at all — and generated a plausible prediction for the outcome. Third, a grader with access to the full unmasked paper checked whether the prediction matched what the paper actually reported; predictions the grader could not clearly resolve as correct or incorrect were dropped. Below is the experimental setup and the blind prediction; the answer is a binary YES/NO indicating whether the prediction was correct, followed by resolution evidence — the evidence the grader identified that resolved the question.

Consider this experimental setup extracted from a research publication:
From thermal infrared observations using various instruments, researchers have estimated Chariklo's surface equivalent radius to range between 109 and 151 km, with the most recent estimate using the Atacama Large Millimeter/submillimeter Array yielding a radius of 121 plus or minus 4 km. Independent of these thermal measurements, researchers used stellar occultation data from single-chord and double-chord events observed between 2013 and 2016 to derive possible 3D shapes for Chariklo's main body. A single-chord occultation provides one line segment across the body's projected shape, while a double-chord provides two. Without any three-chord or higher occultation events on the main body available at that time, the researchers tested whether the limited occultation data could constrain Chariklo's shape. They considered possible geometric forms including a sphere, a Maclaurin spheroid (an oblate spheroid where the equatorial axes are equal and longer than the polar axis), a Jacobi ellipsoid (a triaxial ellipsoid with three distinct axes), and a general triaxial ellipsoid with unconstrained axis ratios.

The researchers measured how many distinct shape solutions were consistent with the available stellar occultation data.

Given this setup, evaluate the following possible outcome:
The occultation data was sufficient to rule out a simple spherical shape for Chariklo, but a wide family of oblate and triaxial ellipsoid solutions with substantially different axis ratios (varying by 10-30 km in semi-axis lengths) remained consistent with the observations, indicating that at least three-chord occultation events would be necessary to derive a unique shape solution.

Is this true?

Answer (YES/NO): NO